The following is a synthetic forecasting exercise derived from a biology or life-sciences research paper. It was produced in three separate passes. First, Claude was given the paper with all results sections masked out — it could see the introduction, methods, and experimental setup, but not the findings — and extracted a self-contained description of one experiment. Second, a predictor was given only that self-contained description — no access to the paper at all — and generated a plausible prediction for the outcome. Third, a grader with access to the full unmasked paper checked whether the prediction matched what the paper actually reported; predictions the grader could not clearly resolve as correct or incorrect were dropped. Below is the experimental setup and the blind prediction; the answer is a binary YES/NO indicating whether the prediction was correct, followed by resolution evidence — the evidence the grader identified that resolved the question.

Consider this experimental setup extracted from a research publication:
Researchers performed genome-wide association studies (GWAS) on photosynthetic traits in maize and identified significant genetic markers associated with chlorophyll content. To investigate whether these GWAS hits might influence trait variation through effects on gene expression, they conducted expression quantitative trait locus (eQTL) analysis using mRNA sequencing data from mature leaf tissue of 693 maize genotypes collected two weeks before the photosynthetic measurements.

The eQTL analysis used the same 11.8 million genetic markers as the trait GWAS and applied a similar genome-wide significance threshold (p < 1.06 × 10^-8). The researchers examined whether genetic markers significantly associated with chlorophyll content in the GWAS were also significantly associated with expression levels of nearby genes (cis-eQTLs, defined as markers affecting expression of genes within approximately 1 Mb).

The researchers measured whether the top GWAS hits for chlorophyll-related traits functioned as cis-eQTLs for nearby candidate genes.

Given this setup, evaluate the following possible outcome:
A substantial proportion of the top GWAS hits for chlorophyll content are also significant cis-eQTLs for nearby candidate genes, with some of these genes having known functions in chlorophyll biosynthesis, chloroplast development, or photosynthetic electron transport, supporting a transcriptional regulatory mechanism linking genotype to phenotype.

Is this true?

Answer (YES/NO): YES